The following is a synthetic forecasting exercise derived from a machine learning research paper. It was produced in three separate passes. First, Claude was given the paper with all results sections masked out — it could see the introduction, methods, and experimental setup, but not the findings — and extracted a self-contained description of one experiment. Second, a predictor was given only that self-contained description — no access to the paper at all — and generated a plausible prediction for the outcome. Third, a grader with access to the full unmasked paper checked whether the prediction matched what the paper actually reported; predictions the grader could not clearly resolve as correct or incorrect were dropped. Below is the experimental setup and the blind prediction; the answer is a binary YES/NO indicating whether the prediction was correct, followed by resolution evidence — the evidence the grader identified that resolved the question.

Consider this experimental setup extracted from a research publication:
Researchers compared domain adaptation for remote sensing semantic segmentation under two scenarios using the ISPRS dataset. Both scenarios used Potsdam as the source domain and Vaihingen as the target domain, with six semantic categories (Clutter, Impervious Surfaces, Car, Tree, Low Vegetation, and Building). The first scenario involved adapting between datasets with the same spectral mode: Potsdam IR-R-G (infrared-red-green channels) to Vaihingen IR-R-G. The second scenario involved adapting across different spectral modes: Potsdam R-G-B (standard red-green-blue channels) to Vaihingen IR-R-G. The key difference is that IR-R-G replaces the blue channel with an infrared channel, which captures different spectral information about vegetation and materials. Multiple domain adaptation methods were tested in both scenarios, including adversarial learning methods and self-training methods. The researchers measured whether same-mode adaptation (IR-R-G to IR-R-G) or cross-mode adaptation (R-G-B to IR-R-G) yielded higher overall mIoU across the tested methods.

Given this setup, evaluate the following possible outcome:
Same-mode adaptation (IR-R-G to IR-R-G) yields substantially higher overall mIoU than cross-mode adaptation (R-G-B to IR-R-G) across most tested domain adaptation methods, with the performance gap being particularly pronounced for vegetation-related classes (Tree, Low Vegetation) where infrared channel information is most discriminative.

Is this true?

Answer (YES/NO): NO